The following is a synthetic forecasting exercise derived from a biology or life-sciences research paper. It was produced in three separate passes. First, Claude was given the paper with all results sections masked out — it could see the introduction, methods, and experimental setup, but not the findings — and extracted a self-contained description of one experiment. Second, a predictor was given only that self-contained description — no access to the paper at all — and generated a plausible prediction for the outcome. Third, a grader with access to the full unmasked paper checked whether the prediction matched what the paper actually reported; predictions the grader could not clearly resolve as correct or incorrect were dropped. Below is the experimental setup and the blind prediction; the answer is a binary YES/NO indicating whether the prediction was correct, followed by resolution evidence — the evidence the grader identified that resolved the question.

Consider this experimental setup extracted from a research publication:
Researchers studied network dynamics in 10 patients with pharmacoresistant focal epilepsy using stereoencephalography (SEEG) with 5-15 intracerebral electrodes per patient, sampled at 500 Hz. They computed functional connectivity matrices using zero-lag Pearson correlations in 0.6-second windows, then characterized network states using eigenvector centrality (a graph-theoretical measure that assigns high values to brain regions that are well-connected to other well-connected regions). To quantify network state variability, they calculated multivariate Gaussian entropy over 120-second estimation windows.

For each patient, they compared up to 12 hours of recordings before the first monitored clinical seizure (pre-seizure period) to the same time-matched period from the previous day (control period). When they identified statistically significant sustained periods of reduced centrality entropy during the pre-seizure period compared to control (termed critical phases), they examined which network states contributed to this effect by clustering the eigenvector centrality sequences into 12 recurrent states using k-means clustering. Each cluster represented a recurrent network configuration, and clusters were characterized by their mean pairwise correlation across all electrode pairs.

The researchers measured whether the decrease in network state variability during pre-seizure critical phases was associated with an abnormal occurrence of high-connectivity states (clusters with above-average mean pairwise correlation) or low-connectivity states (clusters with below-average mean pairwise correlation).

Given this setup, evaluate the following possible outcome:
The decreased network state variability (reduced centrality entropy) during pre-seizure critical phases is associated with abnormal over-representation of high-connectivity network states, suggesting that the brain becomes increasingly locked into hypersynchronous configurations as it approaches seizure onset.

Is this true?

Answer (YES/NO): YES